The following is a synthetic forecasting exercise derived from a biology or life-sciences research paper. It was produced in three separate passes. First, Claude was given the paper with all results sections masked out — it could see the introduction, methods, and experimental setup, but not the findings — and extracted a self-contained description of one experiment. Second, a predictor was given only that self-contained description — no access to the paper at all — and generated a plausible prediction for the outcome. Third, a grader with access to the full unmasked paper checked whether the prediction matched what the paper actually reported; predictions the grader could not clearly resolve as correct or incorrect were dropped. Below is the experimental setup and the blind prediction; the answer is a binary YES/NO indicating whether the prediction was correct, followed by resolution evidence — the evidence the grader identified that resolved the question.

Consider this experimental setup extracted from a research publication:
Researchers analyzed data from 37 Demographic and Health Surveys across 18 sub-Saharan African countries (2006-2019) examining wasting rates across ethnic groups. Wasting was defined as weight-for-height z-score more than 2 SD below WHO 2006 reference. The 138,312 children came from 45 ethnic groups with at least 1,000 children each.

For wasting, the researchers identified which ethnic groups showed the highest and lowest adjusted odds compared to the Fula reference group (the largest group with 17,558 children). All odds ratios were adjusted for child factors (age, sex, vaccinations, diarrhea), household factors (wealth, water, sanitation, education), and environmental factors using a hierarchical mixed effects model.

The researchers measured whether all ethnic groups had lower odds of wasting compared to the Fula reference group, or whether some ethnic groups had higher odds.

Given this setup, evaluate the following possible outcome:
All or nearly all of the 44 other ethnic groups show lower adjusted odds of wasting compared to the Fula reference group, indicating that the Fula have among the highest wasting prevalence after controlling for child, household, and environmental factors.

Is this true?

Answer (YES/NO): YES